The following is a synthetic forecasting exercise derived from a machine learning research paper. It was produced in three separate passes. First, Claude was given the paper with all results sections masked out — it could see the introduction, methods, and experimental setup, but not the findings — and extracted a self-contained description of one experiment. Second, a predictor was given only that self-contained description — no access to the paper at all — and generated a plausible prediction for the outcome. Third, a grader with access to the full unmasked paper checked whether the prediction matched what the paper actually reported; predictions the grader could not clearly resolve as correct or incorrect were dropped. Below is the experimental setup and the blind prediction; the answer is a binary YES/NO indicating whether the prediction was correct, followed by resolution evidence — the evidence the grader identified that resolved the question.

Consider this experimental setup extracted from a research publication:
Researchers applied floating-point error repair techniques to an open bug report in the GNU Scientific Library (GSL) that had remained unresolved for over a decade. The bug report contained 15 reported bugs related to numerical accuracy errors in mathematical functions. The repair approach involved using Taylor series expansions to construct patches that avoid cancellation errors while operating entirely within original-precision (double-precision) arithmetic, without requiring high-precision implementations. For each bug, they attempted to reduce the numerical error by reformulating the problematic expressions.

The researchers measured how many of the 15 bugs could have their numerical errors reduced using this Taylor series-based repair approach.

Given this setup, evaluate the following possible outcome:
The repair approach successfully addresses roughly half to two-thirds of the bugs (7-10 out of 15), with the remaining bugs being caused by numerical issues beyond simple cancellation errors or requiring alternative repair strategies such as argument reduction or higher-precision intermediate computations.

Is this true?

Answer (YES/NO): NO